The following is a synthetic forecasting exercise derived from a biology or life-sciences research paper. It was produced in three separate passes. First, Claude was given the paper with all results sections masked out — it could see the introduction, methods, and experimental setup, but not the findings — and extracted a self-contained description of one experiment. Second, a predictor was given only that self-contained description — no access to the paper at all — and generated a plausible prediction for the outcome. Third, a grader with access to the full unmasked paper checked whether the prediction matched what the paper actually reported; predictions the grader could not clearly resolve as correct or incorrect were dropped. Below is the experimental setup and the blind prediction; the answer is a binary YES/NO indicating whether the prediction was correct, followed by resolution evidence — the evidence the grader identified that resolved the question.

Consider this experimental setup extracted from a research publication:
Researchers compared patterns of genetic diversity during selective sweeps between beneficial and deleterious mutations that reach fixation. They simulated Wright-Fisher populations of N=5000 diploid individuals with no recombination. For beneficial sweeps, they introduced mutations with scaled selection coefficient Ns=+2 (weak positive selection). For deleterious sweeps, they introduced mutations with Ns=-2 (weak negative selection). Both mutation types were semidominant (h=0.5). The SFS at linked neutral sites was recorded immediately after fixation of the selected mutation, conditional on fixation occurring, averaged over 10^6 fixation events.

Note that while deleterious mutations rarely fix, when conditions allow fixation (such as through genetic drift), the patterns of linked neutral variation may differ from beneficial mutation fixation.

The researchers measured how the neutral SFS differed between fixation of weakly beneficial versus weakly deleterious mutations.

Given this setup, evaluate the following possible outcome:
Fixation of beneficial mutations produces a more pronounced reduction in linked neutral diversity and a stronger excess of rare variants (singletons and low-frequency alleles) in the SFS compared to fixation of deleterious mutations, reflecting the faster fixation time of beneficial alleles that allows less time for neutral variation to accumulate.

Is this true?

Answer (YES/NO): NO